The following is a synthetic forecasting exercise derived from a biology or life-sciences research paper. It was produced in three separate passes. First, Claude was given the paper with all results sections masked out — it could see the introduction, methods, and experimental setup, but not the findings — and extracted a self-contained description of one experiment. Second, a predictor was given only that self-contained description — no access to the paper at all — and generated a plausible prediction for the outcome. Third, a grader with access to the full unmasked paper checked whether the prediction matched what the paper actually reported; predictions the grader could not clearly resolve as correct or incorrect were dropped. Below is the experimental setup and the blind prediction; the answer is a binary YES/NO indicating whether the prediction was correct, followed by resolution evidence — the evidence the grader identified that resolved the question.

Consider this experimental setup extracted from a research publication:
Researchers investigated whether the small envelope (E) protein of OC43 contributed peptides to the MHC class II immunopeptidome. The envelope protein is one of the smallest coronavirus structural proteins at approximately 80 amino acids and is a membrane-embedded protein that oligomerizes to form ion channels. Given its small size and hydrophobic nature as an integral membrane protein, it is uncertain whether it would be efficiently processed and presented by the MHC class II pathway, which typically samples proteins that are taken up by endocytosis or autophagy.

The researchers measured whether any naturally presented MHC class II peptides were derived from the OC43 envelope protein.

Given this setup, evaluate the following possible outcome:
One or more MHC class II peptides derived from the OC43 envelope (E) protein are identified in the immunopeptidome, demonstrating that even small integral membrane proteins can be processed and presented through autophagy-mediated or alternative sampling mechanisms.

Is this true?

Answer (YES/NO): YES